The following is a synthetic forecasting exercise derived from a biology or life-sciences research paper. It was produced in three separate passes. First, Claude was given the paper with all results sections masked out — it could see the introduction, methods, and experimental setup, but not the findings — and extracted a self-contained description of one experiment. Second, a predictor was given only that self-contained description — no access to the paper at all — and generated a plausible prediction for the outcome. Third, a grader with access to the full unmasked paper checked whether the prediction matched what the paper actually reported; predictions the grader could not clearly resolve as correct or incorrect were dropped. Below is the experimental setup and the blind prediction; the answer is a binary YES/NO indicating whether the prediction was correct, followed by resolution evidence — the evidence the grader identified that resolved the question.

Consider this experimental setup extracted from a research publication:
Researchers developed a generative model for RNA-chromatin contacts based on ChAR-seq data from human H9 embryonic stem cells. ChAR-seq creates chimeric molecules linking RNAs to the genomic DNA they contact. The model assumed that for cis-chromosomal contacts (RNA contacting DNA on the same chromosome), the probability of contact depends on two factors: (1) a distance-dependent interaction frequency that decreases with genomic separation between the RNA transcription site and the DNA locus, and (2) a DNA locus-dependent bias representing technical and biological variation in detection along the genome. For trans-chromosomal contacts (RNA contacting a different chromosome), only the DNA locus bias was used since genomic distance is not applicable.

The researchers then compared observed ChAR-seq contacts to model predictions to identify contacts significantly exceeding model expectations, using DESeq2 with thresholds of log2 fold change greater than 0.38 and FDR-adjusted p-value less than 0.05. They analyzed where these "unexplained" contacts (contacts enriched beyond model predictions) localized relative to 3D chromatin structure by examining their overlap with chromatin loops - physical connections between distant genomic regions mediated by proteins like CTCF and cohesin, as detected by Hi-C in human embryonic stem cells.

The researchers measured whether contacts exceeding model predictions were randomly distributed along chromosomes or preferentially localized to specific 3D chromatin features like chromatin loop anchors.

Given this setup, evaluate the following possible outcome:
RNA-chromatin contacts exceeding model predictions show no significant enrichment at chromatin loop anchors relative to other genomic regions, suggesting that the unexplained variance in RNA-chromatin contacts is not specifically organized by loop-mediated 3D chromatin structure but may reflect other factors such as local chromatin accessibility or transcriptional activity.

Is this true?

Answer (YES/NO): NO